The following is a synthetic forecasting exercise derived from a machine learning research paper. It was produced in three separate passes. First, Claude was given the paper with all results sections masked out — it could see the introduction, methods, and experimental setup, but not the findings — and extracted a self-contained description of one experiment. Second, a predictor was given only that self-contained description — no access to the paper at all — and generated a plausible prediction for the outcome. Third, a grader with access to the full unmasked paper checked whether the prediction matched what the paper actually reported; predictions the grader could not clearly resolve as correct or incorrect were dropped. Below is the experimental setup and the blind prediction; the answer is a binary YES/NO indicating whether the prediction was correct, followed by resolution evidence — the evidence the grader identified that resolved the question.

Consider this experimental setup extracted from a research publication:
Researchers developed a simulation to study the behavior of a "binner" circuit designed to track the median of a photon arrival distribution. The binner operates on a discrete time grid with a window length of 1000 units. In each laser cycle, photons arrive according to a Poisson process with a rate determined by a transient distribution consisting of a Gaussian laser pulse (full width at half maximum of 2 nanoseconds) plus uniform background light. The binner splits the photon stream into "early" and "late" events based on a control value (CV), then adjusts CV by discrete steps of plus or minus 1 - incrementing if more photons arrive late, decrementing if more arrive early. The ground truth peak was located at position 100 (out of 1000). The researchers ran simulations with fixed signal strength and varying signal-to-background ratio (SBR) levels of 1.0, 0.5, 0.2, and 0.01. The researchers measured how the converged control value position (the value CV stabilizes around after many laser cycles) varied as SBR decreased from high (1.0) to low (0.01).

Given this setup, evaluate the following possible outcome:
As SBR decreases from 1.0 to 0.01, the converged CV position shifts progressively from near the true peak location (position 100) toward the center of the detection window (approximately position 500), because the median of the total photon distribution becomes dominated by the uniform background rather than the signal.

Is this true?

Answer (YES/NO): YES